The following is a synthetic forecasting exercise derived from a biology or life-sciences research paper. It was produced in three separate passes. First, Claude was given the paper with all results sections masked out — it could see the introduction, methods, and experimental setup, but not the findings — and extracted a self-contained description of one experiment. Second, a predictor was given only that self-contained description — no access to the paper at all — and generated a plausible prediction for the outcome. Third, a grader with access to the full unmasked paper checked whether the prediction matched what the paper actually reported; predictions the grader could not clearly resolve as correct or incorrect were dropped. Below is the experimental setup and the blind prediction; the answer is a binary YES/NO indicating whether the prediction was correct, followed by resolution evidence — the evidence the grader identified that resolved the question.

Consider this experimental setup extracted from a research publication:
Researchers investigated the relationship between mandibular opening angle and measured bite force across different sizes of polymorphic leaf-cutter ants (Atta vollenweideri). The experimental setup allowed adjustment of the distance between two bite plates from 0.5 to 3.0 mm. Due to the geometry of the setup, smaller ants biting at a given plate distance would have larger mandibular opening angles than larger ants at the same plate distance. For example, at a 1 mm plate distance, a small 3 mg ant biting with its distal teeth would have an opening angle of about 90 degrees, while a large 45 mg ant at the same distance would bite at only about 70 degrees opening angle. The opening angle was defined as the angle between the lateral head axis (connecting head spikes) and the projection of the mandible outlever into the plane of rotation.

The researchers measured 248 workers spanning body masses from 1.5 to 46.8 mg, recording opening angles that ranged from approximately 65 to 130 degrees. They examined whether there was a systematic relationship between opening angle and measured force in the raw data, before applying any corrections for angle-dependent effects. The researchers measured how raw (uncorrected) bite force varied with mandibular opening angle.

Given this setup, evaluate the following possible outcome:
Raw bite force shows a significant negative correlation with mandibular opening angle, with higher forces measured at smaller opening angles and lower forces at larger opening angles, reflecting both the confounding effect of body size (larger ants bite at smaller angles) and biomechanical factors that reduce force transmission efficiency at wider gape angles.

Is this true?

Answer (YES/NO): YES